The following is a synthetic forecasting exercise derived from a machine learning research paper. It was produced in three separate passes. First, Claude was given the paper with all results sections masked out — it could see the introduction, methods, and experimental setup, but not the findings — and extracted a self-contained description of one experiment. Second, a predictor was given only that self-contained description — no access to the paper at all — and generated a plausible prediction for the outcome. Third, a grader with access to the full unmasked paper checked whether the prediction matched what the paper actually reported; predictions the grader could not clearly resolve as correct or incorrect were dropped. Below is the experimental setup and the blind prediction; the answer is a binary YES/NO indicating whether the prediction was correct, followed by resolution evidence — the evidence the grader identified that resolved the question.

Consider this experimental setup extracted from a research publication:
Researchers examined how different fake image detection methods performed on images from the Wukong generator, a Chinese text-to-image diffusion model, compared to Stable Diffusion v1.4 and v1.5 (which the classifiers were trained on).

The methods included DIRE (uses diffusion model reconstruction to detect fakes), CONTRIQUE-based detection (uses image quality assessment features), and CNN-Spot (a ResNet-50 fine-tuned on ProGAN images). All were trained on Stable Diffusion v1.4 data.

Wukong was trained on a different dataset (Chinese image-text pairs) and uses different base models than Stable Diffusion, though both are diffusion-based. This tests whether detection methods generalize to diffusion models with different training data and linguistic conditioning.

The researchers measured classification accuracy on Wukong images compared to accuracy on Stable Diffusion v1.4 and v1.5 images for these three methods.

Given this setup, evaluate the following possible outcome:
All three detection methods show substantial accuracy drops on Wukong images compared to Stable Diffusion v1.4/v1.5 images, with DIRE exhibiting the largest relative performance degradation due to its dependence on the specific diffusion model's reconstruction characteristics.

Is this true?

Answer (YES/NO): NO